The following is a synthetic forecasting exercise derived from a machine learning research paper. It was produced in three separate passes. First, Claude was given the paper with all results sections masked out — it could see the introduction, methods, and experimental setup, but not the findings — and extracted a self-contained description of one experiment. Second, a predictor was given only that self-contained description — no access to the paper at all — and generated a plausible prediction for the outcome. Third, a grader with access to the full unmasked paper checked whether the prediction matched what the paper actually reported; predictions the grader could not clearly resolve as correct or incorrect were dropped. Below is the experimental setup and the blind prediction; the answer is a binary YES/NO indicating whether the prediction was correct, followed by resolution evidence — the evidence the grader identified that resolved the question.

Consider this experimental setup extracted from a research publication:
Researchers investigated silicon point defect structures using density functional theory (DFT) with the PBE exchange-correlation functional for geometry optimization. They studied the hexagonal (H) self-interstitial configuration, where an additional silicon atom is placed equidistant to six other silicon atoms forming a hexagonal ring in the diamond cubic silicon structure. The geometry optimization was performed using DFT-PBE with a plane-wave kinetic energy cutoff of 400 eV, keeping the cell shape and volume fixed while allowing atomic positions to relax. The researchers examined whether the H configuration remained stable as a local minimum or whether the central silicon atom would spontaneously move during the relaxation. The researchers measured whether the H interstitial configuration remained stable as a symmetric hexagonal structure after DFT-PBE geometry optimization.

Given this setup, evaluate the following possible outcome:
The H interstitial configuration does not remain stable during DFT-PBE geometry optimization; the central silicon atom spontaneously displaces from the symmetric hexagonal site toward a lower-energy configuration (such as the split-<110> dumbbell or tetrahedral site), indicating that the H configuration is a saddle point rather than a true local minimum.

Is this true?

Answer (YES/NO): NO